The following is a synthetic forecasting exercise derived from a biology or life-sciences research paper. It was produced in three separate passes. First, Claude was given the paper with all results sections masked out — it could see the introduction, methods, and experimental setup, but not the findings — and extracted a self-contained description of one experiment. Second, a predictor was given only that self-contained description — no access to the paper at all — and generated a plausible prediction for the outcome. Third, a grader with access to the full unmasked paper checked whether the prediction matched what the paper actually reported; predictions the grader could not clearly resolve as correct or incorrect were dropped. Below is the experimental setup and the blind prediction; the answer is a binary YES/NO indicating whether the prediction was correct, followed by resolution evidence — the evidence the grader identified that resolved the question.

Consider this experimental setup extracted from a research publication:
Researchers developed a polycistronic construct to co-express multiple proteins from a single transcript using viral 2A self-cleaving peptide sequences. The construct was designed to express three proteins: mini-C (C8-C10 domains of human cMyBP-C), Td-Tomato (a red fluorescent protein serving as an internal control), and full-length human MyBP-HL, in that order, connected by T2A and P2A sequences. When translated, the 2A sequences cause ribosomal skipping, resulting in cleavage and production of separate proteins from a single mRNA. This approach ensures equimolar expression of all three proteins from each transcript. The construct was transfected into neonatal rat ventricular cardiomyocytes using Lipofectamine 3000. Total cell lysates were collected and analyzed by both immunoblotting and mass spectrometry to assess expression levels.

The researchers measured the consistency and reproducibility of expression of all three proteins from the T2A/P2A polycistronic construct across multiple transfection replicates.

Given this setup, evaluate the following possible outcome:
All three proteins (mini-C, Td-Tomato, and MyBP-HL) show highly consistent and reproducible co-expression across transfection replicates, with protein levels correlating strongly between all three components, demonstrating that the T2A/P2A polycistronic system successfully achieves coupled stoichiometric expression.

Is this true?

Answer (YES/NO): YES